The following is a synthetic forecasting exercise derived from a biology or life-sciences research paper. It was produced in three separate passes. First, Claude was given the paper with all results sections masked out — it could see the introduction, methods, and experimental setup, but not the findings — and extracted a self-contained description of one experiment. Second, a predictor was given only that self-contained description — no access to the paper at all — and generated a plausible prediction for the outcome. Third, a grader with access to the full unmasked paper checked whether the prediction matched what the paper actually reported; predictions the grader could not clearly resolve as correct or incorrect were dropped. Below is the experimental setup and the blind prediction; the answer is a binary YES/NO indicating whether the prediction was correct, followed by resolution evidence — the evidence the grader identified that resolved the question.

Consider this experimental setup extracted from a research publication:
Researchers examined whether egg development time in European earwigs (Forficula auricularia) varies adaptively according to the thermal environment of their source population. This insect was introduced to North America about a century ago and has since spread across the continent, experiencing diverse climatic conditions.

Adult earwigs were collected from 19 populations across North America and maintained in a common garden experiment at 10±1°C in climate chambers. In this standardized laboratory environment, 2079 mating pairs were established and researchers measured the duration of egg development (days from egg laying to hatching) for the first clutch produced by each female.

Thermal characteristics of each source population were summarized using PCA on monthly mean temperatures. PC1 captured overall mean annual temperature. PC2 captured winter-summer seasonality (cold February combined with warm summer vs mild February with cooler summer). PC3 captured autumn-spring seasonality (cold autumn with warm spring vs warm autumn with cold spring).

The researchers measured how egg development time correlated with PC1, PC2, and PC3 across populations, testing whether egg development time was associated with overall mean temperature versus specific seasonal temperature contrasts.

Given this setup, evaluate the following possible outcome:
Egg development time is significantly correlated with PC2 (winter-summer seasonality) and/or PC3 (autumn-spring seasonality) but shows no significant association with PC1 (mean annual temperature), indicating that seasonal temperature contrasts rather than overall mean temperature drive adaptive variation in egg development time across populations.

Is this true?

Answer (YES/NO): YES